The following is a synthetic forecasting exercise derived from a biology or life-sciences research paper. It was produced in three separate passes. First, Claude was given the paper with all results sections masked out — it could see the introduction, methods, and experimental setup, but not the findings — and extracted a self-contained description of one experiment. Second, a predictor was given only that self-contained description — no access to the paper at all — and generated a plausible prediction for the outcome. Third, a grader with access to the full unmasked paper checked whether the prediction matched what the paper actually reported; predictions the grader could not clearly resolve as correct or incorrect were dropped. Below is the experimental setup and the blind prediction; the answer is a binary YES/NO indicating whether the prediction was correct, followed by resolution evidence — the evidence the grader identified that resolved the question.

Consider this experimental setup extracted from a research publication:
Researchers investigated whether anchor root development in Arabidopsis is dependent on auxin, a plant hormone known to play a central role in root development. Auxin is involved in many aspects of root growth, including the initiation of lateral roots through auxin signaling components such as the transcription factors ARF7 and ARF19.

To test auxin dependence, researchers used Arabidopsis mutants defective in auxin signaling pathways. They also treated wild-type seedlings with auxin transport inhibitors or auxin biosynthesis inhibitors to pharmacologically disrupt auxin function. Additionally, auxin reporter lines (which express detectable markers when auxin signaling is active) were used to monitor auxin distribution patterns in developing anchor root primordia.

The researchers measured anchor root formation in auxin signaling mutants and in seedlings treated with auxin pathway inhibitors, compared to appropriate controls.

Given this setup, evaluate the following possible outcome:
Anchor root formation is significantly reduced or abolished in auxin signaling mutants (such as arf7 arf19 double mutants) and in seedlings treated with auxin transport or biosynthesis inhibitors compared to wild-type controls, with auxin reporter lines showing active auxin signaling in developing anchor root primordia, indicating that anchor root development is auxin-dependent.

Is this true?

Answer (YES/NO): YES